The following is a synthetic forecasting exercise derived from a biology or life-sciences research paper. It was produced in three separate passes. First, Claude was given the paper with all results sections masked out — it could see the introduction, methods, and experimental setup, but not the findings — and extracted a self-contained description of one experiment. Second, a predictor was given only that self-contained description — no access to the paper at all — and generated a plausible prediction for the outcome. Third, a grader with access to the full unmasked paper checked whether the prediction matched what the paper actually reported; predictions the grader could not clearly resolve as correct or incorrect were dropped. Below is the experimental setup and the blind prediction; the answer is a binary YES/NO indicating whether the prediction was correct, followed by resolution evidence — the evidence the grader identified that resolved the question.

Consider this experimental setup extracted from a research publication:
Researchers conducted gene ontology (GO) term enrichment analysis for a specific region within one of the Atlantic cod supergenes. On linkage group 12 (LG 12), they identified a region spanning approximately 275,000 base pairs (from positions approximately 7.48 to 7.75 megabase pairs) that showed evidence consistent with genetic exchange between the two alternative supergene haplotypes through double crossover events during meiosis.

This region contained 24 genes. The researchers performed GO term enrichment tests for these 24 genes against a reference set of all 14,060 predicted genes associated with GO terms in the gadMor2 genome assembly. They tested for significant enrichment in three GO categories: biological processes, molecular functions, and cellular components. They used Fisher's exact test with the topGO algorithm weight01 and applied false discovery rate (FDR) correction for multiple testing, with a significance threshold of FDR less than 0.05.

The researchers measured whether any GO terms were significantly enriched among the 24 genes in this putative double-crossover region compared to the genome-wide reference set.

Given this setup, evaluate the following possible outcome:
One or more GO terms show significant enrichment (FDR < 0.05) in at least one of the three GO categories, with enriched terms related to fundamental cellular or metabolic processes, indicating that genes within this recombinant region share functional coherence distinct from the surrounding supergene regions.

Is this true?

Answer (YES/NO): NO